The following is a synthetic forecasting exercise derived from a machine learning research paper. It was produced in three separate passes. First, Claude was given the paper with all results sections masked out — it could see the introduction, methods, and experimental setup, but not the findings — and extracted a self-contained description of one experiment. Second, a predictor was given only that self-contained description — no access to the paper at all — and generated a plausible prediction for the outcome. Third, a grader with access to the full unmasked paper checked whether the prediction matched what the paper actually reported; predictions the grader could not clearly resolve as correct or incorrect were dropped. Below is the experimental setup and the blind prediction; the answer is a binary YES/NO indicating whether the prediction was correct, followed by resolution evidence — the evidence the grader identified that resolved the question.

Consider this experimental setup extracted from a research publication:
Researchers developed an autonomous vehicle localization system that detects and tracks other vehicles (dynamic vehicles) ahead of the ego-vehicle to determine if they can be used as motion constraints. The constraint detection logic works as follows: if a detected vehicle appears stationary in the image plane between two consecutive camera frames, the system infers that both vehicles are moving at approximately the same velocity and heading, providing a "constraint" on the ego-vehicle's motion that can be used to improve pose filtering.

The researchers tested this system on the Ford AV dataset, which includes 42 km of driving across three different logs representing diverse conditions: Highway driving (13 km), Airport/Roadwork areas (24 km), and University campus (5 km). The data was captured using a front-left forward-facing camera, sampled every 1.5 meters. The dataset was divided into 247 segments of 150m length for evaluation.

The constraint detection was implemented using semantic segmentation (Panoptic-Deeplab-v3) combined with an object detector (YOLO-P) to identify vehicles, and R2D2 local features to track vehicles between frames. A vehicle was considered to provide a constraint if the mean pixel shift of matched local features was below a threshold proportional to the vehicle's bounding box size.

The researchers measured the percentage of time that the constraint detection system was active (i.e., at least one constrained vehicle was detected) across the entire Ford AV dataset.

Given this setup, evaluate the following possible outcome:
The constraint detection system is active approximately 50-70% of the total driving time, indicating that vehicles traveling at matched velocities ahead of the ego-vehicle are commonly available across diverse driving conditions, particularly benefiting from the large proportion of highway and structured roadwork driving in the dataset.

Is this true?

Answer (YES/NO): NO